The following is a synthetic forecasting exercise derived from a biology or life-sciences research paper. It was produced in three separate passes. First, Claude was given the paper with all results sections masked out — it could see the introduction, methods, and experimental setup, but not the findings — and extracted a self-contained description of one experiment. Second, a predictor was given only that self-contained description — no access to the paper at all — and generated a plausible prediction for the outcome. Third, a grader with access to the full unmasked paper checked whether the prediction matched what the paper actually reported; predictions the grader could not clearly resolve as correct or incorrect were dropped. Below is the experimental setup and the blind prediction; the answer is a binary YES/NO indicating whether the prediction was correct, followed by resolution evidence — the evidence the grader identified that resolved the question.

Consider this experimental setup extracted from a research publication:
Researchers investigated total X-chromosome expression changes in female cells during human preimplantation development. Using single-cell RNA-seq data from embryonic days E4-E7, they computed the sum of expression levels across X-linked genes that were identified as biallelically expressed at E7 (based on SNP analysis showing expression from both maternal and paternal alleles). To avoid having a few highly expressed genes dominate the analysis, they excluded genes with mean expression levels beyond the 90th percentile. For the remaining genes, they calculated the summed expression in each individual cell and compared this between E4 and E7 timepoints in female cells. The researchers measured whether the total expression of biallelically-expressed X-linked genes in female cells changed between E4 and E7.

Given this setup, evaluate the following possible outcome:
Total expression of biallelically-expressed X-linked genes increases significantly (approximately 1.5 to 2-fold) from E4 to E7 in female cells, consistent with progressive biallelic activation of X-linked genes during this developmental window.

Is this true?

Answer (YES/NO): NO